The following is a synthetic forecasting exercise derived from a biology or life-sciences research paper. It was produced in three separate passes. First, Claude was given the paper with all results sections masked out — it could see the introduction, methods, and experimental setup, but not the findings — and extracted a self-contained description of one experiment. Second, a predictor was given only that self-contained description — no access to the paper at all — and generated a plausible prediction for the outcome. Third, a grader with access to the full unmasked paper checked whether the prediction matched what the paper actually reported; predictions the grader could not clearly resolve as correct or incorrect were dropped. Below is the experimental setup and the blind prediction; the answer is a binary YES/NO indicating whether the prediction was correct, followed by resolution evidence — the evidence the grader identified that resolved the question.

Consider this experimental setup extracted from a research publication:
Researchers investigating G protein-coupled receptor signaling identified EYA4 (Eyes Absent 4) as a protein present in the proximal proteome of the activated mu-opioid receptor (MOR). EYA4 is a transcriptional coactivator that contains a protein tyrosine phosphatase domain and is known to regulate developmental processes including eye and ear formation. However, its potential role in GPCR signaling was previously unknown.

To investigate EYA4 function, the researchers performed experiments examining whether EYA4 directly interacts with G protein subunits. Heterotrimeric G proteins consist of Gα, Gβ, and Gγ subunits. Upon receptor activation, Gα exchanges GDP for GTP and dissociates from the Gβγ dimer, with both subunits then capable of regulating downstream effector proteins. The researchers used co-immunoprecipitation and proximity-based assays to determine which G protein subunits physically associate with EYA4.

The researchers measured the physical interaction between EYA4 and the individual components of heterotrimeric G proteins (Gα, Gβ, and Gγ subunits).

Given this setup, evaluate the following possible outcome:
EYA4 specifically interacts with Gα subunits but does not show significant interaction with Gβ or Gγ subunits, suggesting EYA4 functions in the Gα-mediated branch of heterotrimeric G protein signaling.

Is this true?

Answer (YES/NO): YES